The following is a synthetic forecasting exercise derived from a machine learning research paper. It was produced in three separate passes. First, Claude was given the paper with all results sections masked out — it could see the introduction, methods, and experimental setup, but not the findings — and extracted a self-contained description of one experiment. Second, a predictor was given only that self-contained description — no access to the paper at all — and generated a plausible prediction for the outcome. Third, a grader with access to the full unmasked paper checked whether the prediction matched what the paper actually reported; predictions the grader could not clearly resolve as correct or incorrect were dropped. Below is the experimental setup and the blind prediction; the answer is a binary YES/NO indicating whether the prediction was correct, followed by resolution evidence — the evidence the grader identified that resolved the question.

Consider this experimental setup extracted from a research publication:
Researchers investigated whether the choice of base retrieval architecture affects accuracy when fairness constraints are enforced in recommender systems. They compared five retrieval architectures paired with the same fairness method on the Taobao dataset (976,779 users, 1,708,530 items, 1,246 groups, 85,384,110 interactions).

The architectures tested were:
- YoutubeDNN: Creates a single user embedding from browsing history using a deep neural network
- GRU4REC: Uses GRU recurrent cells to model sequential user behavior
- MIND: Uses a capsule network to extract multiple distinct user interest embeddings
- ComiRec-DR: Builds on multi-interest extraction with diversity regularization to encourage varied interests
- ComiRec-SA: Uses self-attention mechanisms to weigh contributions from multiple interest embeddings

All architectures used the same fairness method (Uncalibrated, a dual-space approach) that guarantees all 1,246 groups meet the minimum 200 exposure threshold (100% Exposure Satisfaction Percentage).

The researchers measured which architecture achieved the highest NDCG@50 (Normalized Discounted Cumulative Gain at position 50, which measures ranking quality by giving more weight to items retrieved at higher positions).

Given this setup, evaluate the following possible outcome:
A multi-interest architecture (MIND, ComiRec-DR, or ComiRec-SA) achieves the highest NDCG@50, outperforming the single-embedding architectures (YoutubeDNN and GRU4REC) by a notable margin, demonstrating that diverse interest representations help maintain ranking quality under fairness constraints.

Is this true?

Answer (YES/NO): YES